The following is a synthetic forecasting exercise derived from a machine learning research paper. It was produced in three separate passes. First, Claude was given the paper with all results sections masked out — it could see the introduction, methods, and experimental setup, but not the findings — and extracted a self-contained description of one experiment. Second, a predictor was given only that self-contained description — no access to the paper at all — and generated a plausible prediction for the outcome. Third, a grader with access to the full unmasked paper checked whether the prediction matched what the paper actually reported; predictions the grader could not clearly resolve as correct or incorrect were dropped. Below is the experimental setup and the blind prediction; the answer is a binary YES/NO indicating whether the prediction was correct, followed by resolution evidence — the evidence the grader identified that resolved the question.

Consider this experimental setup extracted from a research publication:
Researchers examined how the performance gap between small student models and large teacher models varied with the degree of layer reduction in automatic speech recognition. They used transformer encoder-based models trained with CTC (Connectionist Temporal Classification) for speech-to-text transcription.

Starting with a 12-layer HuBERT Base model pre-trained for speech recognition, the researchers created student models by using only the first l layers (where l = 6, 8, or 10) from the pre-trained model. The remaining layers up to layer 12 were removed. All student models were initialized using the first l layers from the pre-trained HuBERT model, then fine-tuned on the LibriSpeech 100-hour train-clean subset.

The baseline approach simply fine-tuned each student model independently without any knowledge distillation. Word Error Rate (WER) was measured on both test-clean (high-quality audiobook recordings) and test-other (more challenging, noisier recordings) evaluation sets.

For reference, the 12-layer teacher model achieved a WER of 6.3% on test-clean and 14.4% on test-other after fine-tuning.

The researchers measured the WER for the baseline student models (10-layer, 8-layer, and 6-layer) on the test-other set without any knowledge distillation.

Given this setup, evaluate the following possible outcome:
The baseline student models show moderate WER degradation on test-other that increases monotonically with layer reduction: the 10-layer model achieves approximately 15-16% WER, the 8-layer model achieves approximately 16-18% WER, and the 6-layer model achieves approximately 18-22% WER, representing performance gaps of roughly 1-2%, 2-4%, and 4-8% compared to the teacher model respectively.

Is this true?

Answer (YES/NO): NO